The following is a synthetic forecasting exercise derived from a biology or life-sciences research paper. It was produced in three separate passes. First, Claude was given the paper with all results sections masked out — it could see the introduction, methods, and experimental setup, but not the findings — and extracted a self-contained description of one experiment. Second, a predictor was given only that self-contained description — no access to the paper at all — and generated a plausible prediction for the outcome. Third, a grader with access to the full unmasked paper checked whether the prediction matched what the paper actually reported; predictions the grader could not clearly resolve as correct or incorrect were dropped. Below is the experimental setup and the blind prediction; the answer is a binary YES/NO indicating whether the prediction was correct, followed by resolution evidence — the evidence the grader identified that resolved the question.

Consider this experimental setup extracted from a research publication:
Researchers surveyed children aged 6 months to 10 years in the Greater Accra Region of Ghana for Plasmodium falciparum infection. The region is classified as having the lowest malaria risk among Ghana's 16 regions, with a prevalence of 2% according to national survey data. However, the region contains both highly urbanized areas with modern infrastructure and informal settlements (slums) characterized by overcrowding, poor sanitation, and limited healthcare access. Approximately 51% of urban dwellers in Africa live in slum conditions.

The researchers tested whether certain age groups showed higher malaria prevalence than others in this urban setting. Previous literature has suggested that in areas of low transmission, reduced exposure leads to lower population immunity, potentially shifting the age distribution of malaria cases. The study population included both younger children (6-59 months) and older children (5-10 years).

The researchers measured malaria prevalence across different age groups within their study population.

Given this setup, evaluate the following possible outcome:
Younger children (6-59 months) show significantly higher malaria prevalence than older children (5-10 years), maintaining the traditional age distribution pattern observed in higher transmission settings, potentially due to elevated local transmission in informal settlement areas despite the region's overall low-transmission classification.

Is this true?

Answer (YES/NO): NO